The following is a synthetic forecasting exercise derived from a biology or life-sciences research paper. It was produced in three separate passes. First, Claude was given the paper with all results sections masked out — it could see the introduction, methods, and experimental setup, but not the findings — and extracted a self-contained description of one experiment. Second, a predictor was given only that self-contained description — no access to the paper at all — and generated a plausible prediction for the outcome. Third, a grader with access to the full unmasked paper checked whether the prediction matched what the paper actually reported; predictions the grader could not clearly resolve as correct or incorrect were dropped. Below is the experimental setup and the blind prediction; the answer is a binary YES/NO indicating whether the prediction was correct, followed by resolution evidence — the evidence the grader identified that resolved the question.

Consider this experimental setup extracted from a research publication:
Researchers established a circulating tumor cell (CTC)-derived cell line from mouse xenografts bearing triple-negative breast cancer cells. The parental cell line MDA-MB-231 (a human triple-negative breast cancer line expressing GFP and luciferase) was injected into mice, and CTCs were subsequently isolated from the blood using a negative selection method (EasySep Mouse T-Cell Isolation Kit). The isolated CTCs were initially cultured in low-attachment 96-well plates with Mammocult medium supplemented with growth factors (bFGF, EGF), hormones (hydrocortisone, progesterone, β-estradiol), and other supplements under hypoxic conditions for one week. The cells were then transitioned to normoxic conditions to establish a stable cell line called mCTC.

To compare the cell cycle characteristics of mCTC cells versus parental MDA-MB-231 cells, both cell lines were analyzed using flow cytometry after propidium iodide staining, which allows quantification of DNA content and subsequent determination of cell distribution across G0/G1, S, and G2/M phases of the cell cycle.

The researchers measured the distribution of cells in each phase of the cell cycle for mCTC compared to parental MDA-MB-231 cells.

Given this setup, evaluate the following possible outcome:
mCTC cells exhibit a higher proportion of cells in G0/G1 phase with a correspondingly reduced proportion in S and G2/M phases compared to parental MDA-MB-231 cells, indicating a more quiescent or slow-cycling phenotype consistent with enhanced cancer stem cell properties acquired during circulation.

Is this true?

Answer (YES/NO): NO